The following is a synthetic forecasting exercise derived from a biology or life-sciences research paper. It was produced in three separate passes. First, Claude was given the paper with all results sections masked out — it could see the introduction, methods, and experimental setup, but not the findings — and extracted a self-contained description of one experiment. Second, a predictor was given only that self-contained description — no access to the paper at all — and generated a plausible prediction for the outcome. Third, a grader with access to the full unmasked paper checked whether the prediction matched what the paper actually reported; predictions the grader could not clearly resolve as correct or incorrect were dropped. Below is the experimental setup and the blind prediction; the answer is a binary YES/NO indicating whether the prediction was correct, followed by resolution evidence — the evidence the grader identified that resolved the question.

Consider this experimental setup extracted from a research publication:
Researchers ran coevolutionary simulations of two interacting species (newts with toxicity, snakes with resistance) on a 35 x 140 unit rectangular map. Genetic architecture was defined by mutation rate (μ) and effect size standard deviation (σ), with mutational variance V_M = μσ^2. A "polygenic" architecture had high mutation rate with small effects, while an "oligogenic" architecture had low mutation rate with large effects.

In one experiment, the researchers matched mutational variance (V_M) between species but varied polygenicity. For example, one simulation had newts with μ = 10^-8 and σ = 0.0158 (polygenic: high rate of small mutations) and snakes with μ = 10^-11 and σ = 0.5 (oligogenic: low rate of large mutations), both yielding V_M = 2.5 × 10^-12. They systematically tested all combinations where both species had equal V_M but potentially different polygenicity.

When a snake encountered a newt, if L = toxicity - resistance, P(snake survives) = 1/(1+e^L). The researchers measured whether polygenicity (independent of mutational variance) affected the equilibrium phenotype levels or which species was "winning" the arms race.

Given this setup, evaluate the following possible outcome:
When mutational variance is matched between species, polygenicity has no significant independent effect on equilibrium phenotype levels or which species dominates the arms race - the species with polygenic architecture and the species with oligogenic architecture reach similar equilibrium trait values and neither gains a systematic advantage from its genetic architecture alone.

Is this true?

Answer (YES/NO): YES